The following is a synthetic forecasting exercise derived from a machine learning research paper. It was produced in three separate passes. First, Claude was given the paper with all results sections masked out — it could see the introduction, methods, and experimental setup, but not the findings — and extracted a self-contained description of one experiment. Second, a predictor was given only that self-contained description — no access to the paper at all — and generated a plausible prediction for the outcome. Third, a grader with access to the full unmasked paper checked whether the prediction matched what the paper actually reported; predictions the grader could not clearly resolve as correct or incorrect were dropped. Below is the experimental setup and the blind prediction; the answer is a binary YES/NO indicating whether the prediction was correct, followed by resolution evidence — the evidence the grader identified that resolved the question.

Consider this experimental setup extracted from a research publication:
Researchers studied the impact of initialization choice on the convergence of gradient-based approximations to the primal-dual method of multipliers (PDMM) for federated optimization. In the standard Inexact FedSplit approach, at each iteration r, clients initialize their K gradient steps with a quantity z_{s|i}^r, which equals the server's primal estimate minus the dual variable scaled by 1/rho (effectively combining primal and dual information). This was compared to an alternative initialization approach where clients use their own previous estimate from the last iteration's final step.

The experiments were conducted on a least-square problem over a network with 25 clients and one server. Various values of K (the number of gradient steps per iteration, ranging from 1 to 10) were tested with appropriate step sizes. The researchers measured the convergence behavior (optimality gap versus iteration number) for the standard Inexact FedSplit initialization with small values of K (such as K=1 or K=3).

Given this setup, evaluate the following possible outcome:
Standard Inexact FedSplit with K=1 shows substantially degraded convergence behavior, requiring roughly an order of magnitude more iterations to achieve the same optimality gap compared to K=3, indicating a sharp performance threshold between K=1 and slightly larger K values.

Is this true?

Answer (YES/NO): NO